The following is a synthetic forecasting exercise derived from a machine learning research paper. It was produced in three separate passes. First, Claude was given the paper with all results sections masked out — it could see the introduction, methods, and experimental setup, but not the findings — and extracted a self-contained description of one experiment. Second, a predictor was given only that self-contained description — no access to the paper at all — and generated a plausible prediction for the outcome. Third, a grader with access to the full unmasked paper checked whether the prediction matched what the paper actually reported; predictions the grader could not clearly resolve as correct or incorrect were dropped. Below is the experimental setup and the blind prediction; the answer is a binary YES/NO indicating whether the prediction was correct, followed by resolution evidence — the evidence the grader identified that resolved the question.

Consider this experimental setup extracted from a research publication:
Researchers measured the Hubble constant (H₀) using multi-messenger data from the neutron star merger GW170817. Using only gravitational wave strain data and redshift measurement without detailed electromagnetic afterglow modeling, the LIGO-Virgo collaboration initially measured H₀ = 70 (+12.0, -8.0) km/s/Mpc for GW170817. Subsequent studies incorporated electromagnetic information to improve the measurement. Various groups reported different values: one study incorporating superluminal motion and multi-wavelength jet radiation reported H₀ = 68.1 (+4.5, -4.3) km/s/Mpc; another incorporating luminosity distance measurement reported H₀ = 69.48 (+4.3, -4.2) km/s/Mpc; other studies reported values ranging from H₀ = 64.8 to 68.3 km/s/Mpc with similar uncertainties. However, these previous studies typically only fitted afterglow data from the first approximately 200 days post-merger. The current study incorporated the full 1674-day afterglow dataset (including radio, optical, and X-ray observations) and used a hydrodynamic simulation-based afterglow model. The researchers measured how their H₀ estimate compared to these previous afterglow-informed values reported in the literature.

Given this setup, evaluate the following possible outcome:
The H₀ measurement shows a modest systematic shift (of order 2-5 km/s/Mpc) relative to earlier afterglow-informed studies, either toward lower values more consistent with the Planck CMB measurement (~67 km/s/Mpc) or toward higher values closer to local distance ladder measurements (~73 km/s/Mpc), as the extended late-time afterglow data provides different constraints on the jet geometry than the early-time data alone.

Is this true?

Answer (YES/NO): YES